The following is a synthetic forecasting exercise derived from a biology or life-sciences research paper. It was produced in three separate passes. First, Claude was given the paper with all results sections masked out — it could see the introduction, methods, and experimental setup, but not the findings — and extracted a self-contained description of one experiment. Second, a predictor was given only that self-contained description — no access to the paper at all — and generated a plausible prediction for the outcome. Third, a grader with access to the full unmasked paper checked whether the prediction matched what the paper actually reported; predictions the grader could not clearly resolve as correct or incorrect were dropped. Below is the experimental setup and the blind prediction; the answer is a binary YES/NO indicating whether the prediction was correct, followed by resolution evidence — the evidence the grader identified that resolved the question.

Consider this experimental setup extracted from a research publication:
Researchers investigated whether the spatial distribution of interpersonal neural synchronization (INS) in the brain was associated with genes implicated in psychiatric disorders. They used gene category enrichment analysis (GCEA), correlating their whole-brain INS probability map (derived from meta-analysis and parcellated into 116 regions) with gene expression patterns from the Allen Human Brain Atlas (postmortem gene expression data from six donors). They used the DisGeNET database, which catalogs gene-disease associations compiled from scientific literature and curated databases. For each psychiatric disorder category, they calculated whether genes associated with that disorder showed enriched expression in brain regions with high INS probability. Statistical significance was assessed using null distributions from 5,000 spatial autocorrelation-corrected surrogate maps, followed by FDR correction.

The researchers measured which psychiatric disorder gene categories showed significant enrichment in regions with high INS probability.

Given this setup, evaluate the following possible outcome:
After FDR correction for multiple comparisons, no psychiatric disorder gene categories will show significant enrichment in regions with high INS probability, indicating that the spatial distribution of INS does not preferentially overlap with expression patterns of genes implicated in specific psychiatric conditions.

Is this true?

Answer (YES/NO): NO